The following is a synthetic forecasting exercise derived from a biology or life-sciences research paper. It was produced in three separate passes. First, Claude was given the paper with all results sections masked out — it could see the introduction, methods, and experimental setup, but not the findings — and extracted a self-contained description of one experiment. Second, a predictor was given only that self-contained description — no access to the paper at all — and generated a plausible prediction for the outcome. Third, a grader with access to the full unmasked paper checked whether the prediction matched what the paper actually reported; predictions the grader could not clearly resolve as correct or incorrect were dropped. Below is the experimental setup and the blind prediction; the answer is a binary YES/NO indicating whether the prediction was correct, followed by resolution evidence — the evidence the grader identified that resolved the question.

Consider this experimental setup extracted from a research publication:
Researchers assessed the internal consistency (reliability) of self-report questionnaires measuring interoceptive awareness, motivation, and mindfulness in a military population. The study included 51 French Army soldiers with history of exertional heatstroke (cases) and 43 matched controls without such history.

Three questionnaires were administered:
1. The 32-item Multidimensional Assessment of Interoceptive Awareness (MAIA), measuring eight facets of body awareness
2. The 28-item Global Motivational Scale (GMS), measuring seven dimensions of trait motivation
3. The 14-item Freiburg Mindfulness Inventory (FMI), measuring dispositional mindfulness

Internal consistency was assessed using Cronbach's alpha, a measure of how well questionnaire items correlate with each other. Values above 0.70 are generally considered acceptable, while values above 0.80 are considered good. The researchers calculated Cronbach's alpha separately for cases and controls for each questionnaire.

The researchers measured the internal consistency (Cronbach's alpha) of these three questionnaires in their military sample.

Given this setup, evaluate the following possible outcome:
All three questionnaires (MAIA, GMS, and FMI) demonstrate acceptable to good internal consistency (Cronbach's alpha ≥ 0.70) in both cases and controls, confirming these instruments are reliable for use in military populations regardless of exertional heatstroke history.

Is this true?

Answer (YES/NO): YES